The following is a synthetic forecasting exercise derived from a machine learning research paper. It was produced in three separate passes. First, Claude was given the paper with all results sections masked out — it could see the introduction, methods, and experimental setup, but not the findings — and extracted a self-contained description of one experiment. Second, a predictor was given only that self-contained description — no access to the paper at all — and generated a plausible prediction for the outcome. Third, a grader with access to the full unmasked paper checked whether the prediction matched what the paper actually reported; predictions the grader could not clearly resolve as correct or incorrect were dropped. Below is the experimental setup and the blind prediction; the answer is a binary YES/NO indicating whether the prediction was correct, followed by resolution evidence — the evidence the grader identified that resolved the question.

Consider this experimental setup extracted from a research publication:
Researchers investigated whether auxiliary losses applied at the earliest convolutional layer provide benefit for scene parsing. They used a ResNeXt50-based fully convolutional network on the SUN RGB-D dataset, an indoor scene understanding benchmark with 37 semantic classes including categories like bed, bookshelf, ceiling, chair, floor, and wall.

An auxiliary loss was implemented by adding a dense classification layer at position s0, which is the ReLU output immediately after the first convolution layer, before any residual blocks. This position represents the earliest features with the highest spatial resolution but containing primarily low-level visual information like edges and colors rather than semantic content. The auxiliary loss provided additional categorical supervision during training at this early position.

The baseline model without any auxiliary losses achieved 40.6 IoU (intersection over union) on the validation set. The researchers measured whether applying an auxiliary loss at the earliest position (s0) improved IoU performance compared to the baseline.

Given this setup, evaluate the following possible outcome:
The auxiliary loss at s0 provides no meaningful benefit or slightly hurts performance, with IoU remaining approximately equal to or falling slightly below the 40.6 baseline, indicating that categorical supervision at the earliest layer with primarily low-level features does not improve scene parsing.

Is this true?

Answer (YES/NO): YES